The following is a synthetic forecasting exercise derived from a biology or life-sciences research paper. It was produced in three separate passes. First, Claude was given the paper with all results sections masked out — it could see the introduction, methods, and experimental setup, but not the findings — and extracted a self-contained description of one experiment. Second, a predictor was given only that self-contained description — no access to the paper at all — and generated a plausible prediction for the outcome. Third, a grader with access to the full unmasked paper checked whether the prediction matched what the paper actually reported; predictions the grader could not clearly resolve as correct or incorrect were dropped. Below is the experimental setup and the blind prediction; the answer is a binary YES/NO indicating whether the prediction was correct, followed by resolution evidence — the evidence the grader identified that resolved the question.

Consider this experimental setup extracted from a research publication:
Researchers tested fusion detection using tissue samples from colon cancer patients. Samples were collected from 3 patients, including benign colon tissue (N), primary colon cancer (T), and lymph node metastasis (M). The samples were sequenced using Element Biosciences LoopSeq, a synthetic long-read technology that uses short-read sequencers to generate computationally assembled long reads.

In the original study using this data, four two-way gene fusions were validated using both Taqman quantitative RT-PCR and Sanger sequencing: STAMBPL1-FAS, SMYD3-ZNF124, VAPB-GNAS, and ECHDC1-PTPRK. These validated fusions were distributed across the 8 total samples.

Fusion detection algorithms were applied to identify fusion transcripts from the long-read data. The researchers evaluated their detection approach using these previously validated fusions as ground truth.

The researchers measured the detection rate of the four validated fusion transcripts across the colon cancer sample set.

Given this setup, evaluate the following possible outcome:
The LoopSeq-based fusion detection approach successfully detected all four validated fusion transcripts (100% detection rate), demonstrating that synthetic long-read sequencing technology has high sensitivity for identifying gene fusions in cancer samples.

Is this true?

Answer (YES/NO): YES